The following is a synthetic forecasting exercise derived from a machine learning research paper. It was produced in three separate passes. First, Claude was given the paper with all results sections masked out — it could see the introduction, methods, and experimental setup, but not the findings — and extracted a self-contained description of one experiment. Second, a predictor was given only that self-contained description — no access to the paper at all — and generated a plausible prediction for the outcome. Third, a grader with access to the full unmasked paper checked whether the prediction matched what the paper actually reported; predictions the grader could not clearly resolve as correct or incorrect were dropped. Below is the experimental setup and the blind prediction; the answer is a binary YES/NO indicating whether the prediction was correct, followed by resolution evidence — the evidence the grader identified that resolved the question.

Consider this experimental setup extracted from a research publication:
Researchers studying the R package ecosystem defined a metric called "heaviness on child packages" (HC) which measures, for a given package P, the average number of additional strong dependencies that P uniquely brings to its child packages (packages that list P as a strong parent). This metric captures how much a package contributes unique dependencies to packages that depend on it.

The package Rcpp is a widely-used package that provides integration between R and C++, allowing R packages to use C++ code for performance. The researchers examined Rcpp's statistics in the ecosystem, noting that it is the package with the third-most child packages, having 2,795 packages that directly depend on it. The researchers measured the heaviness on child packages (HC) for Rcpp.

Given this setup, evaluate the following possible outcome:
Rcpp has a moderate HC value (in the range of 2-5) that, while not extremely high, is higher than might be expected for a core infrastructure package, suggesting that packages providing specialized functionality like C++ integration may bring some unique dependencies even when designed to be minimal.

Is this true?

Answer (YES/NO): NO